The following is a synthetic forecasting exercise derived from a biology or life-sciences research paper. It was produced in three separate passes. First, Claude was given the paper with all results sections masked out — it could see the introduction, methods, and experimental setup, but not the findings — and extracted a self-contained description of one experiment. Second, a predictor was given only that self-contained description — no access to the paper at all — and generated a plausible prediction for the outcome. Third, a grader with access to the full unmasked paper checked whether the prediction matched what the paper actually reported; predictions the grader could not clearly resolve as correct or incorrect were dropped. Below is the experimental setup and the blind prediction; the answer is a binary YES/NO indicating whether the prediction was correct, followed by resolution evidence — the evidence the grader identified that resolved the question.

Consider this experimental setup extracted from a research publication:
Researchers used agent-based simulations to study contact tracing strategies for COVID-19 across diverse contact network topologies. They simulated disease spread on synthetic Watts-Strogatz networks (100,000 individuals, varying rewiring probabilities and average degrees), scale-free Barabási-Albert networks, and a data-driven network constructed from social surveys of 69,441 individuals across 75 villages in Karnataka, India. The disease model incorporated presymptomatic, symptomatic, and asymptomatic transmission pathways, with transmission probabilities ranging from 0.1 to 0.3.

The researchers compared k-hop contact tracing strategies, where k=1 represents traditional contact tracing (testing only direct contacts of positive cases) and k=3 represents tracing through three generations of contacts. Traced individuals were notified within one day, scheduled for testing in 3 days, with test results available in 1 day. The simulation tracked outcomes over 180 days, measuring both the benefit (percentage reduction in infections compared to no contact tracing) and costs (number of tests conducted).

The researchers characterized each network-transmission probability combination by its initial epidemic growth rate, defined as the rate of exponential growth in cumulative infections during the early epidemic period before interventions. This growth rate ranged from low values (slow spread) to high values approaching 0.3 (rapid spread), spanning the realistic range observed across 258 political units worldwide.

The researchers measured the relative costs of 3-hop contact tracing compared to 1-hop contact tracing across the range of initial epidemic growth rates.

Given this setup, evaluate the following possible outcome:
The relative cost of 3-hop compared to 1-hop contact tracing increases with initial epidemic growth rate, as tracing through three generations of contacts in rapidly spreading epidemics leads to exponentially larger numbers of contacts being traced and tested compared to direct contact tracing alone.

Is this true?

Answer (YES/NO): NO